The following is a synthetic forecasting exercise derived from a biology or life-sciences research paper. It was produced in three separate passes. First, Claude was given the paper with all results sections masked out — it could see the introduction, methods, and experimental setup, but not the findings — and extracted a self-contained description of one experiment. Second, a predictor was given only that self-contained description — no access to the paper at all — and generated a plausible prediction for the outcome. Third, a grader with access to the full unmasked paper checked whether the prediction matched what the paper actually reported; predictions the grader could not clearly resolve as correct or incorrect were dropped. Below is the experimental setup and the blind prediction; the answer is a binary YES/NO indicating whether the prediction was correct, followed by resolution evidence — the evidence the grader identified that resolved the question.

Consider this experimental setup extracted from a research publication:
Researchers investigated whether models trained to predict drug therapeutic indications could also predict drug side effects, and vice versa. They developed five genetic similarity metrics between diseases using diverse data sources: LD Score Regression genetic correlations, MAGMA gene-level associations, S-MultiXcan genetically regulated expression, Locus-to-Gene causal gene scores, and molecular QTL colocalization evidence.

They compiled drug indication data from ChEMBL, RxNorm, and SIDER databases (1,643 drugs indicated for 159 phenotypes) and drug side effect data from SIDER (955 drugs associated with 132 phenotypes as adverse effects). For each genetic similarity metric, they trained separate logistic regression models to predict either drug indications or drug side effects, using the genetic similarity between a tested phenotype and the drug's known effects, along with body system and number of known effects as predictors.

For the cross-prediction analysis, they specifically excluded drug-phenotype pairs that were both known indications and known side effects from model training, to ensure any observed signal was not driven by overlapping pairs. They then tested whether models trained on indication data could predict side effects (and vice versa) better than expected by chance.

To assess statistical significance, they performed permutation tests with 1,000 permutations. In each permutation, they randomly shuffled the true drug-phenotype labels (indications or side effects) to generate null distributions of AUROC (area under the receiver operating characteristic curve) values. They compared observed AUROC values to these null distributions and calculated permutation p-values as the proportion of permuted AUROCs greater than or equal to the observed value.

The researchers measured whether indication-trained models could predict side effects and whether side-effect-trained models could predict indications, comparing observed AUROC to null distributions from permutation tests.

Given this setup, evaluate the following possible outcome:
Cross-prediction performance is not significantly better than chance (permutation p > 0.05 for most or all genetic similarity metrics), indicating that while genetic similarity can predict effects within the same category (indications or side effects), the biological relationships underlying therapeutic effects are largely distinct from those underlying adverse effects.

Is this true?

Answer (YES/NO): NO